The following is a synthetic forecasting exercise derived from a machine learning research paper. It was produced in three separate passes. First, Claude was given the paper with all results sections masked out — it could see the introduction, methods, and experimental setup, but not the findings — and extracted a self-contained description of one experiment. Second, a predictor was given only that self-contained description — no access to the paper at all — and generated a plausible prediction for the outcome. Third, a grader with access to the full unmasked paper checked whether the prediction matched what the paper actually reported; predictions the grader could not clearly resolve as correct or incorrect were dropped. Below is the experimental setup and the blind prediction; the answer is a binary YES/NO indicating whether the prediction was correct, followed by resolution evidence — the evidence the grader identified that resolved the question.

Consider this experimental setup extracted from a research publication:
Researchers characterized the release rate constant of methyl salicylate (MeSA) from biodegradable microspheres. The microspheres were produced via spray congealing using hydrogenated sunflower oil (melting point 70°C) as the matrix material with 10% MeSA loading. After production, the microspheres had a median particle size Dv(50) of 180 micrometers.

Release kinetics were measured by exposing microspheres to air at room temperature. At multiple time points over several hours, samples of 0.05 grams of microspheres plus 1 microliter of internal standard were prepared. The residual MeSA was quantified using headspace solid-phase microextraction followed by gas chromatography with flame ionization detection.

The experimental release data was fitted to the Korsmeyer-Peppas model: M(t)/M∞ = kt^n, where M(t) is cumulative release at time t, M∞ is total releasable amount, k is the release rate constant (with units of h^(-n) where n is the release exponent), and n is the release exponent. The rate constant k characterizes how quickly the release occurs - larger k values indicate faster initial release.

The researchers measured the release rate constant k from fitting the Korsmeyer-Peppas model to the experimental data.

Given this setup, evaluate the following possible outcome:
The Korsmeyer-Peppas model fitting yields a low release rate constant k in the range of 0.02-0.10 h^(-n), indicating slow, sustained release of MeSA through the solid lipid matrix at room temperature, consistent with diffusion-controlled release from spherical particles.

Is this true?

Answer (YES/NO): NO